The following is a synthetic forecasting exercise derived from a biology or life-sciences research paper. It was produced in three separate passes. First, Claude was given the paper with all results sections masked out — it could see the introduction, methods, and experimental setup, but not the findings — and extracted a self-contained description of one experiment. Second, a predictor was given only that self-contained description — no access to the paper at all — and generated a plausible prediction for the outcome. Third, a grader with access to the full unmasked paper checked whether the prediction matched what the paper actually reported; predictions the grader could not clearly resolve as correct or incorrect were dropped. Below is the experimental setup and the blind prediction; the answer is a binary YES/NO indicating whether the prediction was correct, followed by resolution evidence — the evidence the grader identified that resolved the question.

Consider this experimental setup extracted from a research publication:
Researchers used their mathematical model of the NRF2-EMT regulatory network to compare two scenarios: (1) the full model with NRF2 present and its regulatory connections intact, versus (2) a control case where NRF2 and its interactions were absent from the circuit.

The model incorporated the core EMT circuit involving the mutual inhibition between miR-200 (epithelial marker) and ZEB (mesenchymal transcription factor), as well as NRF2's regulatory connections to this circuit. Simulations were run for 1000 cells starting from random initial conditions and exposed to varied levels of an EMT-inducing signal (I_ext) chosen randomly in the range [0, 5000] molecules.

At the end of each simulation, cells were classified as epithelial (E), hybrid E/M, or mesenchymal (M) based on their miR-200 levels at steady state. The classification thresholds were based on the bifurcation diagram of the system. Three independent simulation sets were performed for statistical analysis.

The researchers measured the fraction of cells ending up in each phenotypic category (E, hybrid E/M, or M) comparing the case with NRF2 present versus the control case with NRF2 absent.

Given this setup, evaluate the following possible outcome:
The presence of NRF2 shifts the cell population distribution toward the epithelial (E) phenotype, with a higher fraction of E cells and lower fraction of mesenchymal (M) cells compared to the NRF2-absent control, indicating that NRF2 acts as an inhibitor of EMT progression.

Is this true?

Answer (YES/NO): NO